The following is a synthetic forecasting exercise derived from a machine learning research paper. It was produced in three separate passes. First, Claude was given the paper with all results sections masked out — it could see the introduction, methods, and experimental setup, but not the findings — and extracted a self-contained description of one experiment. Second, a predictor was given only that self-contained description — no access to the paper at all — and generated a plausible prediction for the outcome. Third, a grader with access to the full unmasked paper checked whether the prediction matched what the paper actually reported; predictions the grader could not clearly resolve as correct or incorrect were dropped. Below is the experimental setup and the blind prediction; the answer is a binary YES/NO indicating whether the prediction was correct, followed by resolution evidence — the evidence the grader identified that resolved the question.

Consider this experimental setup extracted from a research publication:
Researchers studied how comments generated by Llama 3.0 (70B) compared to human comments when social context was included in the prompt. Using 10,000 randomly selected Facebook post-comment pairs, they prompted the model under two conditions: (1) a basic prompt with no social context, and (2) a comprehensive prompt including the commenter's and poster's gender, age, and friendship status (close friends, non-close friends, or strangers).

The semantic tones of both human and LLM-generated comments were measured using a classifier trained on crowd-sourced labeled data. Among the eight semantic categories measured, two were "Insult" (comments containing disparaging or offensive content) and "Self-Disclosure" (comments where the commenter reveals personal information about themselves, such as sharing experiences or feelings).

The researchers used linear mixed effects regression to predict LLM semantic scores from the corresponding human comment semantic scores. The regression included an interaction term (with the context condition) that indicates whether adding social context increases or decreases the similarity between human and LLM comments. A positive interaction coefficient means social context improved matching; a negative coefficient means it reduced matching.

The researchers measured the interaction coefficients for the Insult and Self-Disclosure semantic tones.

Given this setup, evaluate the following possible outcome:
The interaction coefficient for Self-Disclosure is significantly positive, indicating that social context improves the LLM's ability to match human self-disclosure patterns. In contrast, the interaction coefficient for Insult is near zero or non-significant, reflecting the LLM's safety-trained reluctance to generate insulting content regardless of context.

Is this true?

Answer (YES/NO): NO